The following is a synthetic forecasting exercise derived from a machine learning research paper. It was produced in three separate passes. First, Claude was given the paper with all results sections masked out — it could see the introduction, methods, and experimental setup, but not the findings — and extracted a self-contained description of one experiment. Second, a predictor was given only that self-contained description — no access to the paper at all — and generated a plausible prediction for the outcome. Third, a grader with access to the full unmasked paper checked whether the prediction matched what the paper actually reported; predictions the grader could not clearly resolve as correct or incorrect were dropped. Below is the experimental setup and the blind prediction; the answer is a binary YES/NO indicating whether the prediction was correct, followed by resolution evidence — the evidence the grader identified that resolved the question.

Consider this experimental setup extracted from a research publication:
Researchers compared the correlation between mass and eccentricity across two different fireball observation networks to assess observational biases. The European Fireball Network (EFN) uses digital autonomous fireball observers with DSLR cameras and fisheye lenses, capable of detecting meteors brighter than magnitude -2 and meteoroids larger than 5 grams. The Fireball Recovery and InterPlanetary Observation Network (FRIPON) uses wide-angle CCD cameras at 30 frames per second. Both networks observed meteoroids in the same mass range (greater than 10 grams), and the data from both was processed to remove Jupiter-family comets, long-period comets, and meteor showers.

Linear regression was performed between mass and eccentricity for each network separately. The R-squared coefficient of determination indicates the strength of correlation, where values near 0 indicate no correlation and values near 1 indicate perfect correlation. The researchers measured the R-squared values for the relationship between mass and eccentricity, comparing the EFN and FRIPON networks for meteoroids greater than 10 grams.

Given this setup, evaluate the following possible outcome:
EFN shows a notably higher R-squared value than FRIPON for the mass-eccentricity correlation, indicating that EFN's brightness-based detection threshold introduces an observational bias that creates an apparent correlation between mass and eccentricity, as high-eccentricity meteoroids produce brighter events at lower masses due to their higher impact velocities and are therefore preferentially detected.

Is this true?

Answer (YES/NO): NO